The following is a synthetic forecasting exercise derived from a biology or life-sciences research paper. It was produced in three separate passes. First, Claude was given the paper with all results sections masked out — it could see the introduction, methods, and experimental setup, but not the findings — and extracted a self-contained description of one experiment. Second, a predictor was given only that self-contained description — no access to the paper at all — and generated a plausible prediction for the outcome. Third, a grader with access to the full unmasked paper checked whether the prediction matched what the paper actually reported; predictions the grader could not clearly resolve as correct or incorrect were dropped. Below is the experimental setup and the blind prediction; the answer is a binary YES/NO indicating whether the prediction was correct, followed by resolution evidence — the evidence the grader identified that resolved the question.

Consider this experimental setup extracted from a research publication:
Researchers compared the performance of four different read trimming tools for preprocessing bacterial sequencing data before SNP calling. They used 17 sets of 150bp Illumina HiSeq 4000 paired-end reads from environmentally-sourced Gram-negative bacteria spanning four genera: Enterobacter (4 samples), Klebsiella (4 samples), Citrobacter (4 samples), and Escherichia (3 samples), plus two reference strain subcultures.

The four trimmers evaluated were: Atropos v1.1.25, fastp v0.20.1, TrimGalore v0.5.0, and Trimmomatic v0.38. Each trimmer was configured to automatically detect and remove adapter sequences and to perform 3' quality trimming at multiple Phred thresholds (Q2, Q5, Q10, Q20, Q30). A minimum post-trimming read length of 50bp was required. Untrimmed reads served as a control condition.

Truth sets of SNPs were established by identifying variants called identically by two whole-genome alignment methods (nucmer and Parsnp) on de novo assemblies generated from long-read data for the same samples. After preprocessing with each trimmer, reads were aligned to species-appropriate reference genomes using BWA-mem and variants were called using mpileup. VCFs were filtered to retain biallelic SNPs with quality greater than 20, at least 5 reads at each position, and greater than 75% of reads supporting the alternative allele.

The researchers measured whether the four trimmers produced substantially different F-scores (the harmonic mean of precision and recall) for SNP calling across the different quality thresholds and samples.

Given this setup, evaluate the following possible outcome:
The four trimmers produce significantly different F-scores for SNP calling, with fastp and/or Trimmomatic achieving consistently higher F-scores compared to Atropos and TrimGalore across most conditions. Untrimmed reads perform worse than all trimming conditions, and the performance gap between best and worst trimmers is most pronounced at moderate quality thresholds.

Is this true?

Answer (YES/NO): NO